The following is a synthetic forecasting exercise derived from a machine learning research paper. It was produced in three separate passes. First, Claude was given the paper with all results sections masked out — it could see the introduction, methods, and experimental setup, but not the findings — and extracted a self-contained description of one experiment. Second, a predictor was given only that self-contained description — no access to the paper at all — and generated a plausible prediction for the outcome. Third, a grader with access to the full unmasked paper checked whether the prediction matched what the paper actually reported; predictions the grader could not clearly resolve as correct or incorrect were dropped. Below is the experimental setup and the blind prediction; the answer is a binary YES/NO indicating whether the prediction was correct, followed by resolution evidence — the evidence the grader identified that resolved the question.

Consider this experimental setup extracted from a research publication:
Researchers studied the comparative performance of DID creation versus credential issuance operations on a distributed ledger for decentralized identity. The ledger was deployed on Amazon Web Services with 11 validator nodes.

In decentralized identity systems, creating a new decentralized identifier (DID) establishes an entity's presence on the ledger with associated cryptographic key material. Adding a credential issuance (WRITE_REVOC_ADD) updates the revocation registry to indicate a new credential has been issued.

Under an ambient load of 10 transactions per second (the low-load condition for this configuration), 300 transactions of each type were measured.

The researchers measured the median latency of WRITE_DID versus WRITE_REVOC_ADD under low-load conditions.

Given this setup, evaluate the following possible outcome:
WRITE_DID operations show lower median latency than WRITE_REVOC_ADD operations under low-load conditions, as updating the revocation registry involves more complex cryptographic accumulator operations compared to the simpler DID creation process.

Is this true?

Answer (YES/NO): YES